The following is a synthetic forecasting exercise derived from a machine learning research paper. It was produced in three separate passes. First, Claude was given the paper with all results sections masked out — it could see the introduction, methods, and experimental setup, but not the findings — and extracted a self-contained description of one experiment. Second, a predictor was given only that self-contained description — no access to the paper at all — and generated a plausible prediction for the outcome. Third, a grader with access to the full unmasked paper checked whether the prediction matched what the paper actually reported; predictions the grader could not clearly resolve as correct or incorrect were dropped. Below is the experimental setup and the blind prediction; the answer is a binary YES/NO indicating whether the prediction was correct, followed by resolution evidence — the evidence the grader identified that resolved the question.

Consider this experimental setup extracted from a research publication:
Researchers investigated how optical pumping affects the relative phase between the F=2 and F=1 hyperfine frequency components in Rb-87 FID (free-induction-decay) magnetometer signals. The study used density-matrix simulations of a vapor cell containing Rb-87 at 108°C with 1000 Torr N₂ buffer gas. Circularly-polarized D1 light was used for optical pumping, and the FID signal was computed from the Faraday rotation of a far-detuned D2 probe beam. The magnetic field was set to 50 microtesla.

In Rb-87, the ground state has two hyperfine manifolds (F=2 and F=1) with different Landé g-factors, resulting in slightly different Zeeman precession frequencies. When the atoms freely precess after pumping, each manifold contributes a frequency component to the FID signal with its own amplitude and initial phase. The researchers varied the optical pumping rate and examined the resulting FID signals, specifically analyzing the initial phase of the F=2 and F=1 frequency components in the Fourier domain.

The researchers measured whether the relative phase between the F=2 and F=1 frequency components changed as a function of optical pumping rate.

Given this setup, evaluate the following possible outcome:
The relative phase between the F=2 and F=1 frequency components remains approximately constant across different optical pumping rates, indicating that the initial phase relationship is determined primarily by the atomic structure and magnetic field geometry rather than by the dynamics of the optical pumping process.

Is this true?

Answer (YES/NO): NO